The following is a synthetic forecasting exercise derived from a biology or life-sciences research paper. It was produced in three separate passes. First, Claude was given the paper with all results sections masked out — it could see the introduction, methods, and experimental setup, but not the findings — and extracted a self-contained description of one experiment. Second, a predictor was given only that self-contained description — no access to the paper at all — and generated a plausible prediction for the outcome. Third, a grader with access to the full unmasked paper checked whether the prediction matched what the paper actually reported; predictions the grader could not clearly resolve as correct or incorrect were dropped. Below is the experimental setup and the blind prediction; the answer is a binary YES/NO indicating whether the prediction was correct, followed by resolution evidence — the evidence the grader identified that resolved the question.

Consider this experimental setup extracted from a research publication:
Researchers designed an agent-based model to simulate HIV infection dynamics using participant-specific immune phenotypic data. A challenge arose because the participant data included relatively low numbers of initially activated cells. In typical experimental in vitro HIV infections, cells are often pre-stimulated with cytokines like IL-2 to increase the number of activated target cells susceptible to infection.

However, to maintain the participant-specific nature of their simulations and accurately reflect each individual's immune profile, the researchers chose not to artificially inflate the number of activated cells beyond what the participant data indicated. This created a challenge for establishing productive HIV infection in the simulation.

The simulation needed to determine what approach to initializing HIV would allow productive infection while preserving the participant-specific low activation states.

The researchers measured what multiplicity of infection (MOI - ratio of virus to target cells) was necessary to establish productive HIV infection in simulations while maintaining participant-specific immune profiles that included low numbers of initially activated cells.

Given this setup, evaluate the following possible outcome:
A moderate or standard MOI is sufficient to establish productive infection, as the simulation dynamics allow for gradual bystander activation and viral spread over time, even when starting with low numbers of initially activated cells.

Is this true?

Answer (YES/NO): NO